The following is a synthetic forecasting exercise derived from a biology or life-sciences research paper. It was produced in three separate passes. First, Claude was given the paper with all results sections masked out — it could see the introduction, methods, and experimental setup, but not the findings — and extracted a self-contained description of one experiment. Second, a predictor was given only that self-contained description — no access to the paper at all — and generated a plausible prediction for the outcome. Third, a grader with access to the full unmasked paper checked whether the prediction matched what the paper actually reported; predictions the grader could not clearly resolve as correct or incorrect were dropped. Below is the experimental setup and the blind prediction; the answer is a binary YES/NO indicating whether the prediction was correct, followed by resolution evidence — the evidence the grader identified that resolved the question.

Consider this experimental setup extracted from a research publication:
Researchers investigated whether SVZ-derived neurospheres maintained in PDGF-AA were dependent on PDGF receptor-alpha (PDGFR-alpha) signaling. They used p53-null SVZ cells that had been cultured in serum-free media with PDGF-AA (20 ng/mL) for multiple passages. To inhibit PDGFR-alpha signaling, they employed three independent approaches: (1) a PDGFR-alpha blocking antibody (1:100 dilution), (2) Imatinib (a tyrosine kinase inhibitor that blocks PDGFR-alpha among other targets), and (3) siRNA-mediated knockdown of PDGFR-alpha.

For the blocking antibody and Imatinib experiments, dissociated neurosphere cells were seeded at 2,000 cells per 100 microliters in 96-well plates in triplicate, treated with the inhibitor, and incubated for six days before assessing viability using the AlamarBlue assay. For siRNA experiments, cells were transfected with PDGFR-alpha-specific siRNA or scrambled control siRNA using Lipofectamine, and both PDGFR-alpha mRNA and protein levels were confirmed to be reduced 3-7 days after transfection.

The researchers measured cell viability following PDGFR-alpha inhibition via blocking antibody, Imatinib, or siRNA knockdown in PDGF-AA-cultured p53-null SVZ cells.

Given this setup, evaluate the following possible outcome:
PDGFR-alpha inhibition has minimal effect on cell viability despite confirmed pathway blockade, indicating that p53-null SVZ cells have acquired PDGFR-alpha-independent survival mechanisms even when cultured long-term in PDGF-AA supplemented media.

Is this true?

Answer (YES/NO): YES